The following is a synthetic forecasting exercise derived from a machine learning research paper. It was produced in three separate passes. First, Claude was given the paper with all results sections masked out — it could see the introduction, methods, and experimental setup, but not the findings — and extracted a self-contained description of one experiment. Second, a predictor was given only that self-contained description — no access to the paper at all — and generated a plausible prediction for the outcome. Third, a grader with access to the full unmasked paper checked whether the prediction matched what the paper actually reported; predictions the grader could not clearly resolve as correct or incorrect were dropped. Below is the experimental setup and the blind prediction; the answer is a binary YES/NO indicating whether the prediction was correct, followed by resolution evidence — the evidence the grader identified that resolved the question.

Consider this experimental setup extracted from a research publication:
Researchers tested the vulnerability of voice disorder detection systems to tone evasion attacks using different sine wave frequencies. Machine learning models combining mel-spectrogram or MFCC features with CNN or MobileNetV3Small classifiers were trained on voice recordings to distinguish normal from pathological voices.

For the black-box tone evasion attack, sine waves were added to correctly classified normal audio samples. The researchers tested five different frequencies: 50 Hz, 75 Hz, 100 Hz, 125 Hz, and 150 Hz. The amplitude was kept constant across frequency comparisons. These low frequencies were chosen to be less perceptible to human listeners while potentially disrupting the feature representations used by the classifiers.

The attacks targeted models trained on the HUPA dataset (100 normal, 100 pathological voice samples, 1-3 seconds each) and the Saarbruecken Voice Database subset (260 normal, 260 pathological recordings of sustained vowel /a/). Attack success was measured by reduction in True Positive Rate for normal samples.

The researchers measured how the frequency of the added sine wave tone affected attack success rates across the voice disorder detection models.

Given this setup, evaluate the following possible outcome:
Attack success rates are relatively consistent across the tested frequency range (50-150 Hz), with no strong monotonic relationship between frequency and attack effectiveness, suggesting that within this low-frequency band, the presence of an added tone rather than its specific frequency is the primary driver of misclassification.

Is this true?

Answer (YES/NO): YES